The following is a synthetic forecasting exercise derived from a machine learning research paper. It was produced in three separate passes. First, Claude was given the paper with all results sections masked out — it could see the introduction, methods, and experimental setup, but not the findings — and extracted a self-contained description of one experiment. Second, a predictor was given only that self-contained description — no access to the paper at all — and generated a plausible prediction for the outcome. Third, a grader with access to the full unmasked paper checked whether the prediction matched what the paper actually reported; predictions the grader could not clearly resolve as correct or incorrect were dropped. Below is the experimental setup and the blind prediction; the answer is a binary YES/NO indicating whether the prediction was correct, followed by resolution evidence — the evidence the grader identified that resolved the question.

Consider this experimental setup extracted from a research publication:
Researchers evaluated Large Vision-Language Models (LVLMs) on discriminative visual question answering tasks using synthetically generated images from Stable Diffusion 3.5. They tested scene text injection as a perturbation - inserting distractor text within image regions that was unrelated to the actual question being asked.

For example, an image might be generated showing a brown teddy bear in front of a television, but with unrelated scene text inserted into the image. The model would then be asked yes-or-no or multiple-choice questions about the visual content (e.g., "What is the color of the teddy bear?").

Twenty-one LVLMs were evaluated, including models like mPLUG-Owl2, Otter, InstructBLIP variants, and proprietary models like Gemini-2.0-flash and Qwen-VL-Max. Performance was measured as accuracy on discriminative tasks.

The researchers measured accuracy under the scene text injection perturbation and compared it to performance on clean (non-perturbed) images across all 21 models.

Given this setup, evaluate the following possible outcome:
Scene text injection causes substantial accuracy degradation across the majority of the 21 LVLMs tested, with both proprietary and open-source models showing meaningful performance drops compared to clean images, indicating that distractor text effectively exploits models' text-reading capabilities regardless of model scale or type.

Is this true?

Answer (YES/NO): YES